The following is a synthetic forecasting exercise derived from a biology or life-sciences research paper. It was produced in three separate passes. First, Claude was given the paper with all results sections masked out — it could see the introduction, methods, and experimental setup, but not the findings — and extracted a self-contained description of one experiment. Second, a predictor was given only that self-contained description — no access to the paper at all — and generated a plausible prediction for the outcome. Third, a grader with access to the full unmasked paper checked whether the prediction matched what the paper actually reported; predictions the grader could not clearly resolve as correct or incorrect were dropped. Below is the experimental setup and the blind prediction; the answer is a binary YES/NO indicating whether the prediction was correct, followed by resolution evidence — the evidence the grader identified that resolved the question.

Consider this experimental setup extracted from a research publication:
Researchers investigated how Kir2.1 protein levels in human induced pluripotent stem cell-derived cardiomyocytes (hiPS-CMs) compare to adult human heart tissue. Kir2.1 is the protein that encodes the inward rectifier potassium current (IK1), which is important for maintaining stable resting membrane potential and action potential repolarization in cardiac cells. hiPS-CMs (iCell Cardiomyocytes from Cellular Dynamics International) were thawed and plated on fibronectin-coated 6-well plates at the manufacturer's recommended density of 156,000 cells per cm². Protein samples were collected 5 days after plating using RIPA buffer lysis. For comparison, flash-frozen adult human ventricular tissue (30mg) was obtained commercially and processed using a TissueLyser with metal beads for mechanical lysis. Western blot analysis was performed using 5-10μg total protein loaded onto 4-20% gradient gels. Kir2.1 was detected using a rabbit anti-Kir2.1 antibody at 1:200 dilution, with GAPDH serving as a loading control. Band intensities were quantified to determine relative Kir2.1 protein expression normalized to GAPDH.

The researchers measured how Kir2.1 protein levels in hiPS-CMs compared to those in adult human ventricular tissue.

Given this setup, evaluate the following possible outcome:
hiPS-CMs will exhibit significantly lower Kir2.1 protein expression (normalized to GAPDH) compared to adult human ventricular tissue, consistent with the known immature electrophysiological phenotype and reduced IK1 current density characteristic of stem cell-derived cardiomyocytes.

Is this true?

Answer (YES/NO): YES